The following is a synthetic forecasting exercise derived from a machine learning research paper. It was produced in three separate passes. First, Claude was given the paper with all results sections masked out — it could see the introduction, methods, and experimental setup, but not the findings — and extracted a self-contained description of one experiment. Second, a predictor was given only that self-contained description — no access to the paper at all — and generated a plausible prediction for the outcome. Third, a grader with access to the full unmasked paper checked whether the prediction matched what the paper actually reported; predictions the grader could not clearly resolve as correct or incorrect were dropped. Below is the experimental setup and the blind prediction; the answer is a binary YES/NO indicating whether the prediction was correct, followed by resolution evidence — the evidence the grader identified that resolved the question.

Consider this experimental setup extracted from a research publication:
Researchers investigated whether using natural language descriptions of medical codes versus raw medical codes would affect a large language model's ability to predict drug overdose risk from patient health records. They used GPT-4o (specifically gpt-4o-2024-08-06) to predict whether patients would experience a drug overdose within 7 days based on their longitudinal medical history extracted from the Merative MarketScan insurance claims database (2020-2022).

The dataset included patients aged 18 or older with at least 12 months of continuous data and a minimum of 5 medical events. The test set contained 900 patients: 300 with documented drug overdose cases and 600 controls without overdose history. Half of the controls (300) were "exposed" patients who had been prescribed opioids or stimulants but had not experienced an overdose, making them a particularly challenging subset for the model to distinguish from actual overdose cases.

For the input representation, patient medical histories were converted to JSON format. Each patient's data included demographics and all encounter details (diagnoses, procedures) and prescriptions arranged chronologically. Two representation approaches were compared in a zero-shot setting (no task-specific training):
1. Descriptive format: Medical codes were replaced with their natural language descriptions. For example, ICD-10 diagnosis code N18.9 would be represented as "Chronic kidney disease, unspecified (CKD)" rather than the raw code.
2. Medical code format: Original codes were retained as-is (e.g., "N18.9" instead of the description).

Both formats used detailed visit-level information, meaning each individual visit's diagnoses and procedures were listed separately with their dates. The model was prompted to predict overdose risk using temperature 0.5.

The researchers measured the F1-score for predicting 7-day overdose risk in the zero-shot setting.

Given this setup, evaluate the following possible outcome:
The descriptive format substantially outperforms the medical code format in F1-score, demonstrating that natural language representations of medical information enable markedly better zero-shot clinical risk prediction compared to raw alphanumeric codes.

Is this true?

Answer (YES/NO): NO